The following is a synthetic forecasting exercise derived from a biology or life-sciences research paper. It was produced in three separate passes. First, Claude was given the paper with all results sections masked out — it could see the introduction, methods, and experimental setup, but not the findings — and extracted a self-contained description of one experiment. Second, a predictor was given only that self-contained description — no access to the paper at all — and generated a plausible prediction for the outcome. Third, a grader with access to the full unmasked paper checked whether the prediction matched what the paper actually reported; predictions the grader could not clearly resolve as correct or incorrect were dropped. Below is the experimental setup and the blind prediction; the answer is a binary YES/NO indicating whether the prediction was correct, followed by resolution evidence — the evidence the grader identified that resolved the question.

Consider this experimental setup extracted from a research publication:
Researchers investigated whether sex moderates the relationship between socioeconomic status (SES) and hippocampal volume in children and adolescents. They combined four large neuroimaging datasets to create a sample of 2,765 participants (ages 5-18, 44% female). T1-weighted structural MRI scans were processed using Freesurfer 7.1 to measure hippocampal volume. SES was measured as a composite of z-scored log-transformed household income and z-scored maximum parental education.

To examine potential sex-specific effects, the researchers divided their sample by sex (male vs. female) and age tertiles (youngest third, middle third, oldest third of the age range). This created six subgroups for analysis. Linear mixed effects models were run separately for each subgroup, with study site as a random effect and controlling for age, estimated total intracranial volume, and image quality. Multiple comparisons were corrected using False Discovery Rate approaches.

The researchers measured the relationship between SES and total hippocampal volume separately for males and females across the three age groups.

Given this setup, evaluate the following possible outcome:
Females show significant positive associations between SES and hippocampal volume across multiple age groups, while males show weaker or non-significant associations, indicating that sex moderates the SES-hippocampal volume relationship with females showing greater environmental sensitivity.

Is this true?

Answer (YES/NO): NO